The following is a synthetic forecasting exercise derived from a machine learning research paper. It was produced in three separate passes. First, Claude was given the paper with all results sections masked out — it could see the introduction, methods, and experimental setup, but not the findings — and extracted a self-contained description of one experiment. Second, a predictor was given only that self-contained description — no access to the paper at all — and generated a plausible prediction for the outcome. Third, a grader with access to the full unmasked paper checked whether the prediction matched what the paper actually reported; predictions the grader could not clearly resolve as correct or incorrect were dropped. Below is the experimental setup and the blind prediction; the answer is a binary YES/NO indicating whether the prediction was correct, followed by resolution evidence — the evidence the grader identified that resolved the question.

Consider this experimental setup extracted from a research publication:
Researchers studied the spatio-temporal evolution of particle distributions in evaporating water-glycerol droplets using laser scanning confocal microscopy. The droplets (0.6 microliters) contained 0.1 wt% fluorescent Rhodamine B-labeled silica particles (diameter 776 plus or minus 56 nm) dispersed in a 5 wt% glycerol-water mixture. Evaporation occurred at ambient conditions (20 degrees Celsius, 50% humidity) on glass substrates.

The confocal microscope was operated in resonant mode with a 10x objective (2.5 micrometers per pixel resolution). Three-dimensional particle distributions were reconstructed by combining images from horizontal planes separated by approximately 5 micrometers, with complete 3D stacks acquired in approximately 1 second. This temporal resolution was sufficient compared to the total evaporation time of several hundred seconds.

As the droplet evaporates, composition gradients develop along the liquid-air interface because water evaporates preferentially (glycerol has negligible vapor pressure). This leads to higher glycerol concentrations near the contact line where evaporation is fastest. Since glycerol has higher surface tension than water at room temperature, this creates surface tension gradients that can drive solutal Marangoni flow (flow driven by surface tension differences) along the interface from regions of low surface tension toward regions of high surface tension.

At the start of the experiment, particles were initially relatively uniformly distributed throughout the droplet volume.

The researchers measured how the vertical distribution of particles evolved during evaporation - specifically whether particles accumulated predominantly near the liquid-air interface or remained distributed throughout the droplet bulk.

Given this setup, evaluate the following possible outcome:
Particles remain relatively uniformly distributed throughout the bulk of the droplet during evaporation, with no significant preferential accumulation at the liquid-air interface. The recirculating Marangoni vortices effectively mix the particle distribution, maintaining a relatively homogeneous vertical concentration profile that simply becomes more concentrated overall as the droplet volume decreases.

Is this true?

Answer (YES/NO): NO